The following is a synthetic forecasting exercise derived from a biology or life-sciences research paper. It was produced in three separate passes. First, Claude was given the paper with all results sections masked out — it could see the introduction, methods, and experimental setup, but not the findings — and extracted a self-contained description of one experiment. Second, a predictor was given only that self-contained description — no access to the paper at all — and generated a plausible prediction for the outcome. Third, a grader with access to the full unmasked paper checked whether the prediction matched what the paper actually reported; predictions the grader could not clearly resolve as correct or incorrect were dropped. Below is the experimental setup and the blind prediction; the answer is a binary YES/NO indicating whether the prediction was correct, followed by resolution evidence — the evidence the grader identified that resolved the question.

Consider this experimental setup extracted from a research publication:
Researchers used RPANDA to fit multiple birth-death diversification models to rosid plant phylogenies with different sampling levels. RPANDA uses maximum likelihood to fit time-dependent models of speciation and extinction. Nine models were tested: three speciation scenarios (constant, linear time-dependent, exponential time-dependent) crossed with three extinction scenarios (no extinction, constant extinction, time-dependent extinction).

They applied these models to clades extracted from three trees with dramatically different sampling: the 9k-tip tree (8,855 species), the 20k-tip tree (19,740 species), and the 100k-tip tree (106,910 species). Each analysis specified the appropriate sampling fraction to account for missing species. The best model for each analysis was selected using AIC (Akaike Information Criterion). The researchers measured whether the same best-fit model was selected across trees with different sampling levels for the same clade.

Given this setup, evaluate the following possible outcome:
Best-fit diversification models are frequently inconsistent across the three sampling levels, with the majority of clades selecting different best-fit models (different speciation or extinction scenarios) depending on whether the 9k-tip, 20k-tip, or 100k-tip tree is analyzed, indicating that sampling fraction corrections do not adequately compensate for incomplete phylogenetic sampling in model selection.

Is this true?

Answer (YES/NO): NO